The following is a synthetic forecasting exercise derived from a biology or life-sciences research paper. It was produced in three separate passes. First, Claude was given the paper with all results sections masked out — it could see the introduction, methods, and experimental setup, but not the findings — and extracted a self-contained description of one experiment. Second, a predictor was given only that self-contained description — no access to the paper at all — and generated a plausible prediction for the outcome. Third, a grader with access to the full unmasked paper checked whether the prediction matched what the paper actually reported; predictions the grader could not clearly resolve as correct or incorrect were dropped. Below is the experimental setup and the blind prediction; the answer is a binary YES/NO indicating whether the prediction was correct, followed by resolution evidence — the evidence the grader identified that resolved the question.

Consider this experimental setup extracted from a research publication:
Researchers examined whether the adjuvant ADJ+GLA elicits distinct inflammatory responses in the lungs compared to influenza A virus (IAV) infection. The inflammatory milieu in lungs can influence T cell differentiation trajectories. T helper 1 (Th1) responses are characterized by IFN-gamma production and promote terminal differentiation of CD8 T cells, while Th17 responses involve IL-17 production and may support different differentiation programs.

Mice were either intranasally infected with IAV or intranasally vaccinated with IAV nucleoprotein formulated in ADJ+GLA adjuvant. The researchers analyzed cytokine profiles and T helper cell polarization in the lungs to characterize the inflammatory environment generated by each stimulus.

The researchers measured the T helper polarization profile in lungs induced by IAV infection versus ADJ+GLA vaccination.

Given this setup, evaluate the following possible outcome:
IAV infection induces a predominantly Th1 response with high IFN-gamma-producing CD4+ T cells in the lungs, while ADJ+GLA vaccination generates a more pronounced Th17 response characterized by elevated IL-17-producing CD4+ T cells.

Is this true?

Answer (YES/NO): NO